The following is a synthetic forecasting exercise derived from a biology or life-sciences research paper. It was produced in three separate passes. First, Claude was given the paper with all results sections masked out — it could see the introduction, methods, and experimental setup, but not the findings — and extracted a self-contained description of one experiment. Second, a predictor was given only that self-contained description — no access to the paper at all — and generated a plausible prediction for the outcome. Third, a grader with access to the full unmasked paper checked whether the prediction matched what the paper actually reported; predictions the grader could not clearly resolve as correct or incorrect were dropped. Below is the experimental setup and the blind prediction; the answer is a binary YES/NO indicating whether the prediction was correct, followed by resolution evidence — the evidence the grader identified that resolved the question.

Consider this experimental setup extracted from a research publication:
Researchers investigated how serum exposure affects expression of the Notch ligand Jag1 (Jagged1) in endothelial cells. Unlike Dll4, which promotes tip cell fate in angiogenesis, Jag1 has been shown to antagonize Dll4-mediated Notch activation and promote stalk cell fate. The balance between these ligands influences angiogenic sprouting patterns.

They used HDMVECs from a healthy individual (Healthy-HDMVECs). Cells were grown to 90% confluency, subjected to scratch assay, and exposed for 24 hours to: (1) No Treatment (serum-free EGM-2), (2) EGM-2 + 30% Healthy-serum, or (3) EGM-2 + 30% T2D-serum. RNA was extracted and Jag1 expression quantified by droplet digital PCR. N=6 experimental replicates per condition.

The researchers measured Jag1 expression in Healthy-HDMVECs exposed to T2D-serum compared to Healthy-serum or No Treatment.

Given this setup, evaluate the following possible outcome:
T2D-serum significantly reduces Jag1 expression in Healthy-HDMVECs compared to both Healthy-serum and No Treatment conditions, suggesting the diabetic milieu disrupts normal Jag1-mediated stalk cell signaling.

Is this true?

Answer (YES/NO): NO